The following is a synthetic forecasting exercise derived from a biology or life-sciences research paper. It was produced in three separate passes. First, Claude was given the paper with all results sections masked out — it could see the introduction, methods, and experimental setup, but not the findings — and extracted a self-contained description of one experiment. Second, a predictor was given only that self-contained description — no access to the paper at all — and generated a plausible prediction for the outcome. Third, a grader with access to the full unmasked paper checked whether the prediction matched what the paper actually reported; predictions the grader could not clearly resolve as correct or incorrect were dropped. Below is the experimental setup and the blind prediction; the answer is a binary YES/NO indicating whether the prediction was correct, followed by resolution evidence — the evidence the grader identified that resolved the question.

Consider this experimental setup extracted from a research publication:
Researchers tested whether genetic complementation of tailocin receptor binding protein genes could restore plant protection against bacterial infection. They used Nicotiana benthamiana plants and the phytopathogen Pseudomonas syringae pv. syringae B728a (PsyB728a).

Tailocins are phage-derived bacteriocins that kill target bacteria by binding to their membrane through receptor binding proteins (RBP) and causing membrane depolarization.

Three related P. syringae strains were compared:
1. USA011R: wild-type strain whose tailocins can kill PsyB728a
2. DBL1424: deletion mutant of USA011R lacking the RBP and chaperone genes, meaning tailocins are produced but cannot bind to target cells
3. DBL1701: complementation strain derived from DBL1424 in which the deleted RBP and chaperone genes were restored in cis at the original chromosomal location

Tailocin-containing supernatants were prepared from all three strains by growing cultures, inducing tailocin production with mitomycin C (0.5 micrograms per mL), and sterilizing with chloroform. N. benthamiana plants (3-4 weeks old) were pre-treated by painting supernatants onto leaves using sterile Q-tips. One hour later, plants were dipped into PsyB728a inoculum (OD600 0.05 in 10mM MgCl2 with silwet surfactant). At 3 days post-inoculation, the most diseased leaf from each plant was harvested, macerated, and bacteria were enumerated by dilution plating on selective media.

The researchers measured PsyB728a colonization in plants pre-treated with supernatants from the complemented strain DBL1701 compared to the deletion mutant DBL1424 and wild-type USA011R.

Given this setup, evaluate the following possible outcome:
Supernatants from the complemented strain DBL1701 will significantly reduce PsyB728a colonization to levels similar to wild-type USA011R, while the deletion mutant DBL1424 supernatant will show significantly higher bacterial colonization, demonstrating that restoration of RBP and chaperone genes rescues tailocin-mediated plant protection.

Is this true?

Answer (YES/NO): YES